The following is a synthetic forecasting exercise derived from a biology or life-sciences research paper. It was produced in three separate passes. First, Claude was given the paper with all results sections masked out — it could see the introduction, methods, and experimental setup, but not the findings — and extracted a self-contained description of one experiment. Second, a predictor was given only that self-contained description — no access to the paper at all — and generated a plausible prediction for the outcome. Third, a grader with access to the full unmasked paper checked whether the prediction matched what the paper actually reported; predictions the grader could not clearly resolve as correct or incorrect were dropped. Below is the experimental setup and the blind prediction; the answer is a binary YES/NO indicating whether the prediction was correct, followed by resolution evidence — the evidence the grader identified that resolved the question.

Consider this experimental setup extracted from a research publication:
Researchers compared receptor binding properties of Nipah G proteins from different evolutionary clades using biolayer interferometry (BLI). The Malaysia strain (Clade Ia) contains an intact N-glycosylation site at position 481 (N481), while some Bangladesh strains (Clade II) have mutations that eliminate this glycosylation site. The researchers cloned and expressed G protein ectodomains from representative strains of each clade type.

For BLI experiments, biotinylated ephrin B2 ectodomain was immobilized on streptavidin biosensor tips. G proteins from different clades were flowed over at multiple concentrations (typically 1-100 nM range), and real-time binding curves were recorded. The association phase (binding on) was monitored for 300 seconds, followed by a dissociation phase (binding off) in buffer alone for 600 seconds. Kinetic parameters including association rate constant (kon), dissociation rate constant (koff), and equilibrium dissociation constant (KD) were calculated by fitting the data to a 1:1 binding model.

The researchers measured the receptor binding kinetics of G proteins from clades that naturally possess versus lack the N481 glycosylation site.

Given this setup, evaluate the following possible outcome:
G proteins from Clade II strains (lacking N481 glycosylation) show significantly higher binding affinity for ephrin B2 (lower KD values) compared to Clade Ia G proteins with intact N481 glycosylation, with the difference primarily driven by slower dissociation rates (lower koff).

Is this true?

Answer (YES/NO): NO